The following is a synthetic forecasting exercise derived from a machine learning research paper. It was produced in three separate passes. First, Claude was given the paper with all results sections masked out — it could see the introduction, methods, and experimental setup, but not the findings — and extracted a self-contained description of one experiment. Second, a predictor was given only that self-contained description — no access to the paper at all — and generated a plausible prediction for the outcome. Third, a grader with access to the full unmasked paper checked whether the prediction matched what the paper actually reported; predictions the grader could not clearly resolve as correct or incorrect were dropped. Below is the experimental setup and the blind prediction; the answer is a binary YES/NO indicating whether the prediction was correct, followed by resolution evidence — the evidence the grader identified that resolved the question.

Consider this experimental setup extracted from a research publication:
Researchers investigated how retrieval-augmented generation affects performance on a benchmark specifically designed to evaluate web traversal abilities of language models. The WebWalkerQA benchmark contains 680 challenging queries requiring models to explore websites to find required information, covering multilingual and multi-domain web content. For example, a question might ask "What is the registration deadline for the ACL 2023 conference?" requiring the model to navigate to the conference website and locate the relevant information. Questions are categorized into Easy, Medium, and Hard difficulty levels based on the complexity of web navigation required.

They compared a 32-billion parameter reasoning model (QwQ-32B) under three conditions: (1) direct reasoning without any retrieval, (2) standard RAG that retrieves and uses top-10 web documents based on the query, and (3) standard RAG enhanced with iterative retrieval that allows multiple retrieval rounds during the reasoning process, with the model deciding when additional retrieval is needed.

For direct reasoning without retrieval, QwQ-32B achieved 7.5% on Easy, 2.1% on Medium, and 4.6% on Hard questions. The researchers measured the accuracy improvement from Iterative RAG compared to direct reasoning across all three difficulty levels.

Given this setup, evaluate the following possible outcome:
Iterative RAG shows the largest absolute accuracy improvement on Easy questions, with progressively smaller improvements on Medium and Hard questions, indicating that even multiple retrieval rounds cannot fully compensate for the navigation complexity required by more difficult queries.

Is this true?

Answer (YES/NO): NO